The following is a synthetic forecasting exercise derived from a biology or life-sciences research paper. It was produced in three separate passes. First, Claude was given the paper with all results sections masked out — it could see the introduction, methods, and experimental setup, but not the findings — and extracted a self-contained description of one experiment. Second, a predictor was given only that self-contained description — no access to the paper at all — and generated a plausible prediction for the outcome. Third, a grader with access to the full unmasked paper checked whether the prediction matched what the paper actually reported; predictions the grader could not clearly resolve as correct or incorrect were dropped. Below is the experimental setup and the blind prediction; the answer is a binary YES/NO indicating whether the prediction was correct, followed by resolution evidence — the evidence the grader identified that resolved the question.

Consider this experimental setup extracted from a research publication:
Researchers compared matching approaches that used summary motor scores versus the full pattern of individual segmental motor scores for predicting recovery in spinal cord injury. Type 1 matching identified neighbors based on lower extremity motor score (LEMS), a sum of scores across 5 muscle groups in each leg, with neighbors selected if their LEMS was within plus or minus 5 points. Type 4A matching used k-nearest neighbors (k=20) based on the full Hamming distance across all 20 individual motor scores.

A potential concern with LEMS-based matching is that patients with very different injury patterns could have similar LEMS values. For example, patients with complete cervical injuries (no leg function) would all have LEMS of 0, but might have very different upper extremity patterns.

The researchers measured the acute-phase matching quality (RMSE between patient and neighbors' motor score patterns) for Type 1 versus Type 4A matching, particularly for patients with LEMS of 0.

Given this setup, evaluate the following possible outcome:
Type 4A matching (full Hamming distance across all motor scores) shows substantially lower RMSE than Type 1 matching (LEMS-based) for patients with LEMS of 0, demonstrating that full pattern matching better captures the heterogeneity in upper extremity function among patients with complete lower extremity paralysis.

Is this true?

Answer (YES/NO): YES